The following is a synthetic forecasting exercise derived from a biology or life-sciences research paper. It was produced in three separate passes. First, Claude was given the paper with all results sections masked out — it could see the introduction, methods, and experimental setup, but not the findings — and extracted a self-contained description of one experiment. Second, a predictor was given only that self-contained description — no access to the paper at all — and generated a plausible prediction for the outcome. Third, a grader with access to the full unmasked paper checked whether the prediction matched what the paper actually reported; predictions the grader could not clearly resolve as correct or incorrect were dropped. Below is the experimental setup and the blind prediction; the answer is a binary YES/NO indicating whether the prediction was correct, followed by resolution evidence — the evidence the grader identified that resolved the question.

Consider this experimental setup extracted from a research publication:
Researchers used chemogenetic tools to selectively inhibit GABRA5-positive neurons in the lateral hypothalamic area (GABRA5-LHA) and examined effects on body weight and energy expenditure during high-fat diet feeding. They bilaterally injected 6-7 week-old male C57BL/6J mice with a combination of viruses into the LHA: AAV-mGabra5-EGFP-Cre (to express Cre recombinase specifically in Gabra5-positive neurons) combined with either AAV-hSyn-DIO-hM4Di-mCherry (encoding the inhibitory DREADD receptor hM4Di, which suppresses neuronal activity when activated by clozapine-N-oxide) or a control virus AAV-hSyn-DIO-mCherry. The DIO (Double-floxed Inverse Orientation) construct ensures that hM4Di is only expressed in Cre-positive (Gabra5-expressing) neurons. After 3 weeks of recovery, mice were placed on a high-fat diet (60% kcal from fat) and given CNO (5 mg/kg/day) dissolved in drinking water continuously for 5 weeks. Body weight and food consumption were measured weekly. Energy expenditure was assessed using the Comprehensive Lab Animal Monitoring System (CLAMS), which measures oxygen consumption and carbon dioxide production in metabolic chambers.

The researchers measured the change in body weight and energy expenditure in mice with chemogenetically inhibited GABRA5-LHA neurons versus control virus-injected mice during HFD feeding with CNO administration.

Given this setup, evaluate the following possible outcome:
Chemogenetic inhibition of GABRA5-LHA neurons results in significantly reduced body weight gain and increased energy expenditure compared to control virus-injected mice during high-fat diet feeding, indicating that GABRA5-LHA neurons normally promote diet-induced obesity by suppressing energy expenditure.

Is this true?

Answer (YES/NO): NO